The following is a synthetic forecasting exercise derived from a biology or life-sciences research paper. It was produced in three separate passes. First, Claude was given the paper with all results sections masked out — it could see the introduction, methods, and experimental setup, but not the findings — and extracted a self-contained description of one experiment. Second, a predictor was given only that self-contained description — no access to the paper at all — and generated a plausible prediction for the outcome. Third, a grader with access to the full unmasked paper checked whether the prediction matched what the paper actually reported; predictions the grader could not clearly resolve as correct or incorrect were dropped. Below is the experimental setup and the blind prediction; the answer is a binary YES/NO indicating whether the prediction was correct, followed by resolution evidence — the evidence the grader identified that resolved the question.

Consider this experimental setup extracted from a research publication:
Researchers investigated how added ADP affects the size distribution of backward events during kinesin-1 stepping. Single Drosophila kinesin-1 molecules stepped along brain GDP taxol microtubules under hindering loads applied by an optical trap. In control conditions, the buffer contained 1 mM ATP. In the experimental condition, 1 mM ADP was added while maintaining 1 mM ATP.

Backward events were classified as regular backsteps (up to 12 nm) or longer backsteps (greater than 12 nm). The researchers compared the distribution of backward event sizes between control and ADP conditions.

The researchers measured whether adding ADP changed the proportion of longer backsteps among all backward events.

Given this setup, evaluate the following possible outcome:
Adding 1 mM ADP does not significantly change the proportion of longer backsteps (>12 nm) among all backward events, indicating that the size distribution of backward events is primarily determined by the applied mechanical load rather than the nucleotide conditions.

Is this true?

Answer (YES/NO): NO